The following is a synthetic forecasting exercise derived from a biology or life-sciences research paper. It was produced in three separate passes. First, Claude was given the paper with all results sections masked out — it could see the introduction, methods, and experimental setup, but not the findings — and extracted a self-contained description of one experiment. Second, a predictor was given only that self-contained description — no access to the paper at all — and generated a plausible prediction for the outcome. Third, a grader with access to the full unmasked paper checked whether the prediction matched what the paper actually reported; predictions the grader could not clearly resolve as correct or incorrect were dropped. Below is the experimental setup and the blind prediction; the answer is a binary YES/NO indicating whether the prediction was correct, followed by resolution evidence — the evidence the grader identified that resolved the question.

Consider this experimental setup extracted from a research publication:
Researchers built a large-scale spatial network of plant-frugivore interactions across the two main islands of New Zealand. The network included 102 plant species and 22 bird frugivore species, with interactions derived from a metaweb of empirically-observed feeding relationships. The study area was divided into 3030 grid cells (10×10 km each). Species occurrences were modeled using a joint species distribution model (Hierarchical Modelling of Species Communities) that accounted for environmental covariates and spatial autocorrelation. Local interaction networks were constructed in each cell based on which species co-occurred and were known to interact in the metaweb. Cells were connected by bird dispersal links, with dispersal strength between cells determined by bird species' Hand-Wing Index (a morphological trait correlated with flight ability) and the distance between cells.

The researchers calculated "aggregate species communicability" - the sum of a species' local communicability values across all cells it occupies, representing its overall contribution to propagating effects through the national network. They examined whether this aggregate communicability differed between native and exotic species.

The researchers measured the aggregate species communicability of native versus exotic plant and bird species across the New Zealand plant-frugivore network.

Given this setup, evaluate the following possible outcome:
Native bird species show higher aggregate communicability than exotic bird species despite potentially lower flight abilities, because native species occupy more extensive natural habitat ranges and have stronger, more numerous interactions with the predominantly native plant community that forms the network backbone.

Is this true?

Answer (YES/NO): NO